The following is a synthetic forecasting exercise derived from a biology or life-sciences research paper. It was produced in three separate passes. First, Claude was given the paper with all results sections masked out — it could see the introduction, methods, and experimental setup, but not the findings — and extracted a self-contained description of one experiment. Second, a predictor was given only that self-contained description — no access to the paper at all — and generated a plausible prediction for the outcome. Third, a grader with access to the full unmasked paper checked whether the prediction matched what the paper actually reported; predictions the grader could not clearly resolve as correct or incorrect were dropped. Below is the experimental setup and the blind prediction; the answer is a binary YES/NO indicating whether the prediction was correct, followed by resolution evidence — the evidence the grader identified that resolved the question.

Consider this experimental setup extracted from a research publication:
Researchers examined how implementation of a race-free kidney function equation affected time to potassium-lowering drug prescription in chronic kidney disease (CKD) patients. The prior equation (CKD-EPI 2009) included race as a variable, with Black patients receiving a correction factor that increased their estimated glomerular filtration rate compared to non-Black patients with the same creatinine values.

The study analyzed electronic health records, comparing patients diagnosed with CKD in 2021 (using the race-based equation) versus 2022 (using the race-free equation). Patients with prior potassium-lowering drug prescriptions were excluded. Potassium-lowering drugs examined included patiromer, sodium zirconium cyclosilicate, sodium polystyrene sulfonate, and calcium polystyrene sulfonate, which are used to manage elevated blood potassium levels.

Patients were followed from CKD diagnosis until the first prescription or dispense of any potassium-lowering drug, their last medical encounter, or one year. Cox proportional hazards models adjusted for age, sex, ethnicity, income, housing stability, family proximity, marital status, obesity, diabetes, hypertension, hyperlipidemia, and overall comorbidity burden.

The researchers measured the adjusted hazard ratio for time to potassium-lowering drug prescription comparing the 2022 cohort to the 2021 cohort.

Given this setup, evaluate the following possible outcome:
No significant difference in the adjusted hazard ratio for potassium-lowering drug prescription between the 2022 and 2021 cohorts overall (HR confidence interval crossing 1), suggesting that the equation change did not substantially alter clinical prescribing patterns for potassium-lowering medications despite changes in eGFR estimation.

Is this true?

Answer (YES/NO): NO